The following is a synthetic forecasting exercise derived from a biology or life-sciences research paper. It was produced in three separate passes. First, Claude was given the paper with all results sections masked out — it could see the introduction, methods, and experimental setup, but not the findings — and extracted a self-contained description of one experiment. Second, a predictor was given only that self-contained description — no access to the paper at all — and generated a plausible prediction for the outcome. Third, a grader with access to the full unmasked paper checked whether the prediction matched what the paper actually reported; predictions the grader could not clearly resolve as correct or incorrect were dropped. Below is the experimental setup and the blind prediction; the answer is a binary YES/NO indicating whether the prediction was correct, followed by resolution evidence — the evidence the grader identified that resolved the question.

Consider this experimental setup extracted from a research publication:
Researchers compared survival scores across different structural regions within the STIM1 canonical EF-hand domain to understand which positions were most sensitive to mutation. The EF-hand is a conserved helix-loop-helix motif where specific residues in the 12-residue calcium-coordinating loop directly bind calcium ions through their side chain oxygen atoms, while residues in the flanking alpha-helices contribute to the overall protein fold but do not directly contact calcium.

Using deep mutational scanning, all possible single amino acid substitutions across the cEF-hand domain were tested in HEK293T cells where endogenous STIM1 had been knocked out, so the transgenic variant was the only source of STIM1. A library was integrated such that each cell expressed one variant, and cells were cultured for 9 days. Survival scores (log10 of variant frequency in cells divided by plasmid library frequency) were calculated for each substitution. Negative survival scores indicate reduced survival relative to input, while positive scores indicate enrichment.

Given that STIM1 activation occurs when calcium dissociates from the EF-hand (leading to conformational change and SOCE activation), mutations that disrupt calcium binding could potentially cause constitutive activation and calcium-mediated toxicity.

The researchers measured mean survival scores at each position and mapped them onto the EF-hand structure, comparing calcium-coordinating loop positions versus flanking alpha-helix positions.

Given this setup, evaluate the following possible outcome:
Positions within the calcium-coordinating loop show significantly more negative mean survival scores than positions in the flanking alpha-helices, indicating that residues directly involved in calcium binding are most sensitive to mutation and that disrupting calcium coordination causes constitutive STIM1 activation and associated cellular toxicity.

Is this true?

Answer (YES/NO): NO